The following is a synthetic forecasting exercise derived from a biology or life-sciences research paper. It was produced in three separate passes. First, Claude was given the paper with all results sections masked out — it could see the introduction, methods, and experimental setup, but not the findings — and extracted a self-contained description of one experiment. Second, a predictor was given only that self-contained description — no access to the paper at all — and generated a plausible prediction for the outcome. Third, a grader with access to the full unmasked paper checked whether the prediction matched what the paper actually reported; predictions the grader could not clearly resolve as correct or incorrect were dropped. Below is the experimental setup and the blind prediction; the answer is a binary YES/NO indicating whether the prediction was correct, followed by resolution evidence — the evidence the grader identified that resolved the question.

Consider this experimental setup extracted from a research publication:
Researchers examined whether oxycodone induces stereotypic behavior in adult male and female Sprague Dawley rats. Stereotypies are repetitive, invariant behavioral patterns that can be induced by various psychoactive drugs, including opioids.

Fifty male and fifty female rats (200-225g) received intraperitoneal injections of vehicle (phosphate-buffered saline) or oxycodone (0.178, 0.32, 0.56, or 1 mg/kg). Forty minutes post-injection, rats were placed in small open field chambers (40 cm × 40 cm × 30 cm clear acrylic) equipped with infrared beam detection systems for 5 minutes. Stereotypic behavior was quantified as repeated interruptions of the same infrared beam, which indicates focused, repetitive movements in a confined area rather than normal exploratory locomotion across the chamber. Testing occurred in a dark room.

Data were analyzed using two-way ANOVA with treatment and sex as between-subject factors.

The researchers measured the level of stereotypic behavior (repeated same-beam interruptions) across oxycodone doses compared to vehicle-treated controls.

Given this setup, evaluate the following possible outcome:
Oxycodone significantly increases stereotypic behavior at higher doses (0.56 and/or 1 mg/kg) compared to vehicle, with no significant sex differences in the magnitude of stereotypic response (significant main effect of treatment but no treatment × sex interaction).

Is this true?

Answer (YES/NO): NO